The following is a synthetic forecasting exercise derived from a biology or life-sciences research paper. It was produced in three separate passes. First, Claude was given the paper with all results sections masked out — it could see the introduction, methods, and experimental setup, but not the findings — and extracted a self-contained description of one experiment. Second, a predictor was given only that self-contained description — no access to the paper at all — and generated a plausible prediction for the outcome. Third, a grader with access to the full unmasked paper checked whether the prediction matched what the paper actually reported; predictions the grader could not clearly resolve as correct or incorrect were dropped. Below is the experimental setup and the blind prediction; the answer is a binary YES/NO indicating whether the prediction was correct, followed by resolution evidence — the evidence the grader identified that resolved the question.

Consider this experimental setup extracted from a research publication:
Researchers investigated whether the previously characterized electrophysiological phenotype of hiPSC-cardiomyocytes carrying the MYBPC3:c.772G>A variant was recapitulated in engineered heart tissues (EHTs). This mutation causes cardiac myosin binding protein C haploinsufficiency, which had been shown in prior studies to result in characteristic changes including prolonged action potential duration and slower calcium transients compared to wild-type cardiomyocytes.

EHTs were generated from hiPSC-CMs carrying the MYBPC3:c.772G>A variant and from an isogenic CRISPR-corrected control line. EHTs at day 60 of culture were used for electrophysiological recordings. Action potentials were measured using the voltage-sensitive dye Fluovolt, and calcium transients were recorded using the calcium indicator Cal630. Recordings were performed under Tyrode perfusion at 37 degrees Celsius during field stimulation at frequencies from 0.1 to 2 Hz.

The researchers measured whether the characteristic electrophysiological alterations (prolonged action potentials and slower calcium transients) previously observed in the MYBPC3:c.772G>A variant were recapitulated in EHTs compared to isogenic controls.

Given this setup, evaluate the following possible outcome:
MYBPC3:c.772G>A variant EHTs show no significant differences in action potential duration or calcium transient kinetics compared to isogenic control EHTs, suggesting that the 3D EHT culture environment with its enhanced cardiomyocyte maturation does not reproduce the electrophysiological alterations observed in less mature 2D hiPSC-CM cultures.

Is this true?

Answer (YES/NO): NO